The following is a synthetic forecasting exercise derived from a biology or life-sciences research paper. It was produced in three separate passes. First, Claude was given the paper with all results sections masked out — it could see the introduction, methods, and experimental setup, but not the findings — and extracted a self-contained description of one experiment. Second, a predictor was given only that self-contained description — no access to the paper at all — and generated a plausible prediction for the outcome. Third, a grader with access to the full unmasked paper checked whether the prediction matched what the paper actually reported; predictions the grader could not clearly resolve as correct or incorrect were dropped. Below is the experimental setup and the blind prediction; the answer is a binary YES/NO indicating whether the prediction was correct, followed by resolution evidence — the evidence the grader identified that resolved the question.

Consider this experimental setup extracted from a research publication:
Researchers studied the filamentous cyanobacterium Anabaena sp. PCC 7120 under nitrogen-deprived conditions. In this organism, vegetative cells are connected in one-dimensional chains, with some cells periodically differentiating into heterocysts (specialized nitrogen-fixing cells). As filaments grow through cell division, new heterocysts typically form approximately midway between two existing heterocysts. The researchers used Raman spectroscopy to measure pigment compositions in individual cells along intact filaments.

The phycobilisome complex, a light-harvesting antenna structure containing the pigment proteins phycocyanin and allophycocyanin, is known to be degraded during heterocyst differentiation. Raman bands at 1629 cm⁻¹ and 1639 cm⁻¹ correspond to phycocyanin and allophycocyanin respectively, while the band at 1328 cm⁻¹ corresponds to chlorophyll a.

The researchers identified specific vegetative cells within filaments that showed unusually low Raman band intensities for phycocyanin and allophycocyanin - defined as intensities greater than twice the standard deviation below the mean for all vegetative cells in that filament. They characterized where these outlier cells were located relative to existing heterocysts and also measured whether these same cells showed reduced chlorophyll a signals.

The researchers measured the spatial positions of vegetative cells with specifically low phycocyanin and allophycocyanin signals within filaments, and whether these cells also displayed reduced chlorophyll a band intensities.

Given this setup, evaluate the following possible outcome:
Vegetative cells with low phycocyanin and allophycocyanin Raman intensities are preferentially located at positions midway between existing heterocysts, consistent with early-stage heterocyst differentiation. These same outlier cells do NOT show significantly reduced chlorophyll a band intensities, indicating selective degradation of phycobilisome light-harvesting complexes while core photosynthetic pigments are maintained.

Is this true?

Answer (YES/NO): YES